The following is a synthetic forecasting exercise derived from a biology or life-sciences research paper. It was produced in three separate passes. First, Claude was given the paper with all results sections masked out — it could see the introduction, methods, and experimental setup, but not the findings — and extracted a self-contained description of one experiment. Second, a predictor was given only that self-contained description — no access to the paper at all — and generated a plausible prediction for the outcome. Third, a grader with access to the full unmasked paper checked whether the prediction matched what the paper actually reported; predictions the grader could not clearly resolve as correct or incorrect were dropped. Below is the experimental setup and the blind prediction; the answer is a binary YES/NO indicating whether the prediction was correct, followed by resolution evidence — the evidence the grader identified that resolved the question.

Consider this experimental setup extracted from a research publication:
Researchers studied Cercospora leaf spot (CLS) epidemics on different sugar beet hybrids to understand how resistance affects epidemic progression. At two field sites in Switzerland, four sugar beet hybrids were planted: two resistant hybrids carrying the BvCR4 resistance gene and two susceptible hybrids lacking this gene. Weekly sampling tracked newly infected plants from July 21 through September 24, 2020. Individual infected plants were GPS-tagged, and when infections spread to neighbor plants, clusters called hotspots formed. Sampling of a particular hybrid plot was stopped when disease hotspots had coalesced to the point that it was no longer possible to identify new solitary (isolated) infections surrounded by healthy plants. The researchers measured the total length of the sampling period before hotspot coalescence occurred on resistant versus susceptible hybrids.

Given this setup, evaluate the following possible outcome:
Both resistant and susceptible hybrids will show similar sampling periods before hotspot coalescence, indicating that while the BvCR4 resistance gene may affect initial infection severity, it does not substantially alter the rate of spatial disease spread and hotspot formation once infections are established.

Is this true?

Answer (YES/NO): NO